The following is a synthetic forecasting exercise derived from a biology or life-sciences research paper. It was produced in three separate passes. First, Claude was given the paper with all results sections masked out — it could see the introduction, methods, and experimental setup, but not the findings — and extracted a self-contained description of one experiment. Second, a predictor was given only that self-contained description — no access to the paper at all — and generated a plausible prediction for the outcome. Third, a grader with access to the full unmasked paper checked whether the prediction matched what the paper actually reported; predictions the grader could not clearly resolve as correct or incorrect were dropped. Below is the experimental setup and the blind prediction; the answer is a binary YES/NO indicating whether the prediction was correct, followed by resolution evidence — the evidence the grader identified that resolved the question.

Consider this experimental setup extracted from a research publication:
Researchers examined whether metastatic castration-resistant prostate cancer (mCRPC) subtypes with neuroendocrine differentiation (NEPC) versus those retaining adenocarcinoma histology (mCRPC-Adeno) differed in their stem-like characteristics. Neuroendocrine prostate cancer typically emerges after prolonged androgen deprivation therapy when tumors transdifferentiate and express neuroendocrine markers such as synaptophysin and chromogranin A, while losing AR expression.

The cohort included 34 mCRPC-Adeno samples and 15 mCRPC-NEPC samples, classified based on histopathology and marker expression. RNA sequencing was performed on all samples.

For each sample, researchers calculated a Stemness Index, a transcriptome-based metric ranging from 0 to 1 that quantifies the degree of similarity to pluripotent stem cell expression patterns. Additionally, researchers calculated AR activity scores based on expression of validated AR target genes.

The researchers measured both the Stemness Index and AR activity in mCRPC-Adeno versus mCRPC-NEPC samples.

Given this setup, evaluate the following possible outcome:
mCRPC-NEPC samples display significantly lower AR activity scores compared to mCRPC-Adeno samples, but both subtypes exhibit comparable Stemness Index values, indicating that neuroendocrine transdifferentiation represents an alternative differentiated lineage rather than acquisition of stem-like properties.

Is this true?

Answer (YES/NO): NO